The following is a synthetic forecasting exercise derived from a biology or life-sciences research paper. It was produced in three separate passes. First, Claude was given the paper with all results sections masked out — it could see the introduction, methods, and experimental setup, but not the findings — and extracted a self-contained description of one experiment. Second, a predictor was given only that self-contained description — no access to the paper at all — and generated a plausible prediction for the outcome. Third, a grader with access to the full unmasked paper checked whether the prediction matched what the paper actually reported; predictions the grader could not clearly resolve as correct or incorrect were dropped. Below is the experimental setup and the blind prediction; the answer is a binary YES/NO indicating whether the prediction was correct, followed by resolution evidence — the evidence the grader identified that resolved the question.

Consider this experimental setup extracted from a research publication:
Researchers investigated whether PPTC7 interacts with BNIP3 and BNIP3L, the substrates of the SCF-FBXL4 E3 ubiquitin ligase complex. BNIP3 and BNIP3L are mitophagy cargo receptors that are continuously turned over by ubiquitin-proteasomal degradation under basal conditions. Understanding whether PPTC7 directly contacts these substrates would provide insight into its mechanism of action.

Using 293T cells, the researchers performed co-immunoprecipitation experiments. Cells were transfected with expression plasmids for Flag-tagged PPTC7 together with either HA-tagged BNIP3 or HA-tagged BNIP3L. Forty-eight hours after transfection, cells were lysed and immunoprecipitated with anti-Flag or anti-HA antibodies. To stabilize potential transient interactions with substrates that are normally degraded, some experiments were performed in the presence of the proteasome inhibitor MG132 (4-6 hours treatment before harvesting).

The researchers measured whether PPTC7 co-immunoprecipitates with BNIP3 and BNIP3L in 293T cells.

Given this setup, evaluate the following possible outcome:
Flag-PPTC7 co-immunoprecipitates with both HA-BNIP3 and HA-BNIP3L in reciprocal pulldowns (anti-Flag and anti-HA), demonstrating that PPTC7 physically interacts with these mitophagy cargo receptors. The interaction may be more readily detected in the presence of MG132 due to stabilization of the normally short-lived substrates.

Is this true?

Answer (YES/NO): YES